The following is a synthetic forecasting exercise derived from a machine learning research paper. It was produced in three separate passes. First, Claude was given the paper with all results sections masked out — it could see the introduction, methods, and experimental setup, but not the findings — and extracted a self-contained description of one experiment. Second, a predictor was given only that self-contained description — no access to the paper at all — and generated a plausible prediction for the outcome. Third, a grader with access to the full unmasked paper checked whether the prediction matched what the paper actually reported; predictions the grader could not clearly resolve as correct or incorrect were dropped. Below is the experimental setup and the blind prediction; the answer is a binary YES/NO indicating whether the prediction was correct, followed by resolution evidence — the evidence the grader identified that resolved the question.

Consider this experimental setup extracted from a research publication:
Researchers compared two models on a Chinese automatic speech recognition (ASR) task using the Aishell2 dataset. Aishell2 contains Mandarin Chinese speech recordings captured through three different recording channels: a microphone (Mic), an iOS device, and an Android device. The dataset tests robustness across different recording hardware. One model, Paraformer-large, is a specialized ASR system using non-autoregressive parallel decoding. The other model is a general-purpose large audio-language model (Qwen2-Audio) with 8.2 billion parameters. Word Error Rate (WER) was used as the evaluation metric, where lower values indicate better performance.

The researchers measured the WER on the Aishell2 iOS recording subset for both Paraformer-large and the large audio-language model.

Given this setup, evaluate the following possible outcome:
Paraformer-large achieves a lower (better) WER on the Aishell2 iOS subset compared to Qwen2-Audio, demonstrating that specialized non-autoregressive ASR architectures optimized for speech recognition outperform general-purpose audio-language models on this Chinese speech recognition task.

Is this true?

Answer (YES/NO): YES